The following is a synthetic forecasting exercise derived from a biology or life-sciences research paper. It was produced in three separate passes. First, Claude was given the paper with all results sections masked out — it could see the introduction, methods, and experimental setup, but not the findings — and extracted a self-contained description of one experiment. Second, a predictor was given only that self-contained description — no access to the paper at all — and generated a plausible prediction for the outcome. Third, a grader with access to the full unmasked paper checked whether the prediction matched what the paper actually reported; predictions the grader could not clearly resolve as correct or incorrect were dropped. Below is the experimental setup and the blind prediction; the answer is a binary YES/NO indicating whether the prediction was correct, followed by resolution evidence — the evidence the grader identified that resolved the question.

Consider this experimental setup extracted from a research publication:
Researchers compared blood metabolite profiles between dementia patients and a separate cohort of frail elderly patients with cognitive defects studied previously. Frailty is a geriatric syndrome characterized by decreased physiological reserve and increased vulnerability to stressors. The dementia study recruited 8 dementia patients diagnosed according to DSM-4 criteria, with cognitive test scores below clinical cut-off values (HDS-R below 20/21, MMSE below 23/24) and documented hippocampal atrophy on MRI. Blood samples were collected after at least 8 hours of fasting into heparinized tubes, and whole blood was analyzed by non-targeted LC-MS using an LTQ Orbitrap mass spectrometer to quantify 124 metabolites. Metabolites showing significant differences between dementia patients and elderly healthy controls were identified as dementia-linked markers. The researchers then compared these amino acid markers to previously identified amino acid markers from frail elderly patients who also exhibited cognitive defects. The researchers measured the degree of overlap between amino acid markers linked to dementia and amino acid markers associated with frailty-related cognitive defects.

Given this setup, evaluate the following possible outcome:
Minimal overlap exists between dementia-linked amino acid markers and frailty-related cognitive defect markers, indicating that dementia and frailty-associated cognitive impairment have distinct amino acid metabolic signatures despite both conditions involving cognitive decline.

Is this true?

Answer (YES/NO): YES